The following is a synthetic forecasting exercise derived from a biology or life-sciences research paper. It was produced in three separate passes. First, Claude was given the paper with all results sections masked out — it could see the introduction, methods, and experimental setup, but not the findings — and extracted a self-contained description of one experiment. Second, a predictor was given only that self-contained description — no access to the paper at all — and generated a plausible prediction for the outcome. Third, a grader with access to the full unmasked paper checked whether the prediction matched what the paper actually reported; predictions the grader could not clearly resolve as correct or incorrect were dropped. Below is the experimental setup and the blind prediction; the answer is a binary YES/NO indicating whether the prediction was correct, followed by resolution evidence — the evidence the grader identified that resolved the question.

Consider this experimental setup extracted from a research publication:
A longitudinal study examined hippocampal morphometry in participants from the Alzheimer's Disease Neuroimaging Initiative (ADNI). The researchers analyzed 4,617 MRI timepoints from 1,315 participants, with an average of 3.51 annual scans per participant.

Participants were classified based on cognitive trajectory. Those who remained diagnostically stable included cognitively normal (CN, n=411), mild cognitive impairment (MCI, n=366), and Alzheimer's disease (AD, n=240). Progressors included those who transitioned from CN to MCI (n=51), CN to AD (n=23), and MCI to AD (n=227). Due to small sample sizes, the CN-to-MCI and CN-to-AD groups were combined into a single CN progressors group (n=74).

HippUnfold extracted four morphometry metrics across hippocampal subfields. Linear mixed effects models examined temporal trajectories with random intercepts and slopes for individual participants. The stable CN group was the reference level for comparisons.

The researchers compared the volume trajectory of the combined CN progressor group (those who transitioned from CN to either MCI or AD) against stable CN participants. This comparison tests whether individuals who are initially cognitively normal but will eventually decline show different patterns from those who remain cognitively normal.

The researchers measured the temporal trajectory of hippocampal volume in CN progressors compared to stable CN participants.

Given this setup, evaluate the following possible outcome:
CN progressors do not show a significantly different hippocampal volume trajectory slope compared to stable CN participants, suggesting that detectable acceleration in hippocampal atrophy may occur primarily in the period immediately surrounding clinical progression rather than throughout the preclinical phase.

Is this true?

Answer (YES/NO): NO